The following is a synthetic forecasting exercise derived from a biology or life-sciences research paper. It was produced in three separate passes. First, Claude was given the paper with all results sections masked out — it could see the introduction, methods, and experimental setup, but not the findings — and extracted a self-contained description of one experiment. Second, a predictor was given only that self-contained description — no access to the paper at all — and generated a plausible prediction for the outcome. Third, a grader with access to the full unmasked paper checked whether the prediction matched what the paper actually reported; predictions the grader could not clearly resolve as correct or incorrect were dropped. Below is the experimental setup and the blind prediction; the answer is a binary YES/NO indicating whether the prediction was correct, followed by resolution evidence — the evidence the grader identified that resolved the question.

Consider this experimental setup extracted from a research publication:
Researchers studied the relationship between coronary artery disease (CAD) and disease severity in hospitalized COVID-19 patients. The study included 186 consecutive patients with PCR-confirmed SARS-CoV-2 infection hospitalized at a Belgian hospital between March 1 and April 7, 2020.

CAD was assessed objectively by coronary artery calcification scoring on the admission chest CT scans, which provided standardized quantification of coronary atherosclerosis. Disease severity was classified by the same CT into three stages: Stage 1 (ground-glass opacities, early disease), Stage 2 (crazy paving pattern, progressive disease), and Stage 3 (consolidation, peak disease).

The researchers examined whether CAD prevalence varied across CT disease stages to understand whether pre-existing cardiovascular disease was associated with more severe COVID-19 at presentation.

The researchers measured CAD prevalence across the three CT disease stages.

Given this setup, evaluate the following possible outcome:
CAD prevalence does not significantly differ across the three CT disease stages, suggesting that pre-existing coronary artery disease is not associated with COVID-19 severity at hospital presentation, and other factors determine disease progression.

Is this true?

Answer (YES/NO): YES